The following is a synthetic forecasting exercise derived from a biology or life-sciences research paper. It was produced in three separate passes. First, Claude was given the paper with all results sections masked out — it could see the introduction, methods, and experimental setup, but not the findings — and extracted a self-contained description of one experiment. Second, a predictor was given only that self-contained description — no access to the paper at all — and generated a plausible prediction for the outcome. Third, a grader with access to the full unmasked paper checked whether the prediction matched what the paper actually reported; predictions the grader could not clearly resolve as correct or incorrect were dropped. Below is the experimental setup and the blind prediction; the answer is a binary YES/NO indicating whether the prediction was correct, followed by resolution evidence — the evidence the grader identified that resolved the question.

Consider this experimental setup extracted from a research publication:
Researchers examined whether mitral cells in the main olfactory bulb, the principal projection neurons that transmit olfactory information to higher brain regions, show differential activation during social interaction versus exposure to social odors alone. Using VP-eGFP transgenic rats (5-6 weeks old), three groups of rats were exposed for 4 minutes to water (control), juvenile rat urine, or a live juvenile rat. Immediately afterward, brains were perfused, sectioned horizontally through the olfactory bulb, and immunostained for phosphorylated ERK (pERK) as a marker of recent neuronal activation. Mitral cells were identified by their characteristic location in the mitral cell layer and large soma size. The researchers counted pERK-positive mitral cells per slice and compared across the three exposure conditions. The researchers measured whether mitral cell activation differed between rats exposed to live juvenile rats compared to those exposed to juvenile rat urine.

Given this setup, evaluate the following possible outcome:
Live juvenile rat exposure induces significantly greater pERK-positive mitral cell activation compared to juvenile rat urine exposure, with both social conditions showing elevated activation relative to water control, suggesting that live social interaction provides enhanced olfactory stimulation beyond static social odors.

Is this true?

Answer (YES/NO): NO